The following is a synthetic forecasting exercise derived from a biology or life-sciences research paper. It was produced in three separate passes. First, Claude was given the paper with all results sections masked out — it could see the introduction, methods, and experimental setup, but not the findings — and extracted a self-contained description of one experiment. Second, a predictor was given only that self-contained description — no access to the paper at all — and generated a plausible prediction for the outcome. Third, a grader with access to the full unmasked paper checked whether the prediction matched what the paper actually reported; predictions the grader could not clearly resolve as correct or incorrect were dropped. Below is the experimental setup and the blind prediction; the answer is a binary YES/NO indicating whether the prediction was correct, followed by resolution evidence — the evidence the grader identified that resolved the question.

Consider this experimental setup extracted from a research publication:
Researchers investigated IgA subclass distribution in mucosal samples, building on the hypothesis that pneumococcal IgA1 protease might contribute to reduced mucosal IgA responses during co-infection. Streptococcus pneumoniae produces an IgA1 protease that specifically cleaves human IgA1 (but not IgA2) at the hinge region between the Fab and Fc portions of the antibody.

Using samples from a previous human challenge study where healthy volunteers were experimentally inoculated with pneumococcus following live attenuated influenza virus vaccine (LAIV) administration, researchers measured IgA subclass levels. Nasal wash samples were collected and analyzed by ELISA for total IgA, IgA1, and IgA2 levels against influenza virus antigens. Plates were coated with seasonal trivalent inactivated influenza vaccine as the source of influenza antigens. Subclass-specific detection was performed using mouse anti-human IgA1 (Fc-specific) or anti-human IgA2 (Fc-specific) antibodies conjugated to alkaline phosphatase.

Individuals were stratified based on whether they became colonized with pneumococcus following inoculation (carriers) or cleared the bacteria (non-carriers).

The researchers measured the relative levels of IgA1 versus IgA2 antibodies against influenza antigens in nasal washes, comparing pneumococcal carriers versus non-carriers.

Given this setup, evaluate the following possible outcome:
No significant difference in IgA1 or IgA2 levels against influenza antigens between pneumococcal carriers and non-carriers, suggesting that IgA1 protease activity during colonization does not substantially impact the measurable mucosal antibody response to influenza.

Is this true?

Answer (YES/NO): NO